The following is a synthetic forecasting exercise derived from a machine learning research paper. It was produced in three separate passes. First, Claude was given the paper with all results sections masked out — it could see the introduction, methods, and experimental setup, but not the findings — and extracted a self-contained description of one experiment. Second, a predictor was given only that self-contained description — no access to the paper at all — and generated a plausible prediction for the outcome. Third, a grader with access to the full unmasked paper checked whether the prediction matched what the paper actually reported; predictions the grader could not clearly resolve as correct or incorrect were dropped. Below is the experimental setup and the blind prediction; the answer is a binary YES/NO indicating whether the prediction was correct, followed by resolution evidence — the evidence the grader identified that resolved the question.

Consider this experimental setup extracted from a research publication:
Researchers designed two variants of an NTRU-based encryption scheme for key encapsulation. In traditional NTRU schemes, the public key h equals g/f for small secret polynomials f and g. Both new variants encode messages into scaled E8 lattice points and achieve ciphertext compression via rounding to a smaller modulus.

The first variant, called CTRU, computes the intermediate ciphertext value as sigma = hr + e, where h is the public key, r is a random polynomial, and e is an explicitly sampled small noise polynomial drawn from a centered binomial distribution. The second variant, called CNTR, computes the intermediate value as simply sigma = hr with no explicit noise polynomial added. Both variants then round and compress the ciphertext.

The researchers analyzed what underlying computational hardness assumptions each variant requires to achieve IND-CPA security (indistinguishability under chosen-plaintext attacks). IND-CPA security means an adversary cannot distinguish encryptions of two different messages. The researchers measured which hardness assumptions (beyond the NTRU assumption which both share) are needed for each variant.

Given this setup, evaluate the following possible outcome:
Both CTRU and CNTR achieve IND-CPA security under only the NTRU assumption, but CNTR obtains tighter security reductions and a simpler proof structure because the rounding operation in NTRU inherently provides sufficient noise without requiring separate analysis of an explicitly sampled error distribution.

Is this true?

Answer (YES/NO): NO